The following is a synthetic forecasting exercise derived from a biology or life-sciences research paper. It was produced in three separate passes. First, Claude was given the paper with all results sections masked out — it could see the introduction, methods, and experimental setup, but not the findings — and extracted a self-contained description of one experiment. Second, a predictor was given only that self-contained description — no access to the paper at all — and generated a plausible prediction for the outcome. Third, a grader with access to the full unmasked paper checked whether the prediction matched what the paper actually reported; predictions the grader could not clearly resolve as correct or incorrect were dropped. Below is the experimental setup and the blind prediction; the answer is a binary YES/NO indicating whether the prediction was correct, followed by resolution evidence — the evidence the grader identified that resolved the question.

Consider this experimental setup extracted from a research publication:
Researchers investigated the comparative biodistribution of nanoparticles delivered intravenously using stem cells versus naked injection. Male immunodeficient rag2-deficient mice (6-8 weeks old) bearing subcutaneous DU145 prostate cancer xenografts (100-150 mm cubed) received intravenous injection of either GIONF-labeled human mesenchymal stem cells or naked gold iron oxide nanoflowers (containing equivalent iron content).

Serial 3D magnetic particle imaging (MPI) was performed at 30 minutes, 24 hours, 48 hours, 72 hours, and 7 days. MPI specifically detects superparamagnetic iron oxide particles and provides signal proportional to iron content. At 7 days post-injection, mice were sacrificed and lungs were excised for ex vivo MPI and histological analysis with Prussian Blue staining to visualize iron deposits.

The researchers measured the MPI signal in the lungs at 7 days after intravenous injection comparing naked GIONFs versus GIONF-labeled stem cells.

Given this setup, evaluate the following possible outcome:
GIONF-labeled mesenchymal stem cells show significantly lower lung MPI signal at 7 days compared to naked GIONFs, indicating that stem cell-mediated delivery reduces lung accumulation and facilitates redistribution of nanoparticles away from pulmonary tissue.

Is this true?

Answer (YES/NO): NO